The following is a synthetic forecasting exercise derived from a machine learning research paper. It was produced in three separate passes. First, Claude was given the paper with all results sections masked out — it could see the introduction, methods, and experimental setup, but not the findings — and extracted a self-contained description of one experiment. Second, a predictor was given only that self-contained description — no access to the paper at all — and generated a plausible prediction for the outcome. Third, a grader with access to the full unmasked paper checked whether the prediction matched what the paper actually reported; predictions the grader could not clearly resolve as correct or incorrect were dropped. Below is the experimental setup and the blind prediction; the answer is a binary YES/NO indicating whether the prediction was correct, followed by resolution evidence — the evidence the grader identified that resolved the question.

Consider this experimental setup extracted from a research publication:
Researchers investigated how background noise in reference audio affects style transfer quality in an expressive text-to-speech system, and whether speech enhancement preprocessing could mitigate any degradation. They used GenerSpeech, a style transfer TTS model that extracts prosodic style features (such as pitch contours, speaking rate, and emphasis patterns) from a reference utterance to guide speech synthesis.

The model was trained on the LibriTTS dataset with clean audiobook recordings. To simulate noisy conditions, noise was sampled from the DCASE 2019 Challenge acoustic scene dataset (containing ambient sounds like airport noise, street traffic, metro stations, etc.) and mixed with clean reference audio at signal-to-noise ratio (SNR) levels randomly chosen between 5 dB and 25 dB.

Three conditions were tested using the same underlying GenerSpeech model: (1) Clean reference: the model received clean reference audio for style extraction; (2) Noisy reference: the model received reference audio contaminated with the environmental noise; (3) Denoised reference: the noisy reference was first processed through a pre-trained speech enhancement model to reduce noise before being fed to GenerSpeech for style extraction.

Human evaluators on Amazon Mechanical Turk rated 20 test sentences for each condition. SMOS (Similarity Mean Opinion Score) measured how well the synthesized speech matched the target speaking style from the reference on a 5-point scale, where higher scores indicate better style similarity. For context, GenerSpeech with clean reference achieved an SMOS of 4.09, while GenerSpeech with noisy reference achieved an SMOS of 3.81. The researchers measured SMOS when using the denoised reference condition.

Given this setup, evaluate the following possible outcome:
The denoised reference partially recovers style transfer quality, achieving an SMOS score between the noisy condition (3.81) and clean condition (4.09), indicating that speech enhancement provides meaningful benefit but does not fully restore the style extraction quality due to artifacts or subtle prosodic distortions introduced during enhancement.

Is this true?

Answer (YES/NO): NO